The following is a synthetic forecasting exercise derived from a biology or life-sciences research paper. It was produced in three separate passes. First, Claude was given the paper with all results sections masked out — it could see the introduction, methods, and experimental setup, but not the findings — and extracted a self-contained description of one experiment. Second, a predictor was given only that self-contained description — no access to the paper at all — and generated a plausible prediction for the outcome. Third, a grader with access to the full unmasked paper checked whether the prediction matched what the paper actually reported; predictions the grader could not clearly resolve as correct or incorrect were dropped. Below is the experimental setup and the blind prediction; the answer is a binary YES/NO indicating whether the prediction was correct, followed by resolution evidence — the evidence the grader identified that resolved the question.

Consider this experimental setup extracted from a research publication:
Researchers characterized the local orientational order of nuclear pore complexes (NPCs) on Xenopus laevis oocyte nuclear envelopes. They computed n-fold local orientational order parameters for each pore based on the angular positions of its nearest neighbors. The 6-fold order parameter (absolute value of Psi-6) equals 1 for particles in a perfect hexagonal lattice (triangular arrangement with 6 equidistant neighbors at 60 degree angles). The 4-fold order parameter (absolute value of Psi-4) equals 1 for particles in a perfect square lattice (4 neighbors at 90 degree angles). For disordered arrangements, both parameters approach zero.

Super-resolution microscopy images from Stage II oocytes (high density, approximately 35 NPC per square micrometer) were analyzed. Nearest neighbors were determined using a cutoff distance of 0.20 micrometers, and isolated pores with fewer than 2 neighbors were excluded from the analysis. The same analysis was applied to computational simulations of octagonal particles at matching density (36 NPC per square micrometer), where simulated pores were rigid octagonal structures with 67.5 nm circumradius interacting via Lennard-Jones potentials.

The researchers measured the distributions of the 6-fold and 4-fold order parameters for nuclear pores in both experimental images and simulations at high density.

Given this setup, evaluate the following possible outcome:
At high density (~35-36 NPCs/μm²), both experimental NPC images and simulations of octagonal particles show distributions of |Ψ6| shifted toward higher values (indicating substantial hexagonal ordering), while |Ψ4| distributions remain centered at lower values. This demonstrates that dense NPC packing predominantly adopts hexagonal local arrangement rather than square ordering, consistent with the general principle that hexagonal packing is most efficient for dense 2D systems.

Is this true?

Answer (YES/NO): YES